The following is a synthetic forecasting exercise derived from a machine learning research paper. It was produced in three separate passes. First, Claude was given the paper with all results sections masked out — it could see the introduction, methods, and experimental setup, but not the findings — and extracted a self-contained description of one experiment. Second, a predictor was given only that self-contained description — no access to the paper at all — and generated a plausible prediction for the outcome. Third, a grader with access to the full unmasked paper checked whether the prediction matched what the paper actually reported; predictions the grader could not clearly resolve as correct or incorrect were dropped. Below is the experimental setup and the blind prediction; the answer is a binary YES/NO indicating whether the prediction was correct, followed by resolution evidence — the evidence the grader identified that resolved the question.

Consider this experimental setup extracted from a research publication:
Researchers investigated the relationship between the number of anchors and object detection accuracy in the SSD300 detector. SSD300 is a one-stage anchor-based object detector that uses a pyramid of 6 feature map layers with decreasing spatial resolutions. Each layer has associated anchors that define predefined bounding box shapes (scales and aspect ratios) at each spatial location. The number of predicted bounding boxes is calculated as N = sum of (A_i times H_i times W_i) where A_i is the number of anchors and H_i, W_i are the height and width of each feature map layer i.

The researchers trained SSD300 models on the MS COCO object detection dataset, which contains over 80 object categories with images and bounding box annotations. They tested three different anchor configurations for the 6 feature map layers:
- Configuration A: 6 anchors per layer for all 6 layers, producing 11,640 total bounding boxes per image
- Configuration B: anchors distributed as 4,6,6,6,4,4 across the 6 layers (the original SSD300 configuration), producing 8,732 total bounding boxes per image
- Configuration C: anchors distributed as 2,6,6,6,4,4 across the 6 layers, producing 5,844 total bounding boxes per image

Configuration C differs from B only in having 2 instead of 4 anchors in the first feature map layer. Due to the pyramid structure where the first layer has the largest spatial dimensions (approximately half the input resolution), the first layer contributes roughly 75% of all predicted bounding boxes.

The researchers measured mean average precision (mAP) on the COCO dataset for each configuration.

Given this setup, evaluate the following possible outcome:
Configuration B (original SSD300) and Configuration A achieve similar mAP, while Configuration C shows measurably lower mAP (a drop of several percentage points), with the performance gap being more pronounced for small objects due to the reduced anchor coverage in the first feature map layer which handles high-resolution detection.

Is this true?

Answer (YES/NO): NO